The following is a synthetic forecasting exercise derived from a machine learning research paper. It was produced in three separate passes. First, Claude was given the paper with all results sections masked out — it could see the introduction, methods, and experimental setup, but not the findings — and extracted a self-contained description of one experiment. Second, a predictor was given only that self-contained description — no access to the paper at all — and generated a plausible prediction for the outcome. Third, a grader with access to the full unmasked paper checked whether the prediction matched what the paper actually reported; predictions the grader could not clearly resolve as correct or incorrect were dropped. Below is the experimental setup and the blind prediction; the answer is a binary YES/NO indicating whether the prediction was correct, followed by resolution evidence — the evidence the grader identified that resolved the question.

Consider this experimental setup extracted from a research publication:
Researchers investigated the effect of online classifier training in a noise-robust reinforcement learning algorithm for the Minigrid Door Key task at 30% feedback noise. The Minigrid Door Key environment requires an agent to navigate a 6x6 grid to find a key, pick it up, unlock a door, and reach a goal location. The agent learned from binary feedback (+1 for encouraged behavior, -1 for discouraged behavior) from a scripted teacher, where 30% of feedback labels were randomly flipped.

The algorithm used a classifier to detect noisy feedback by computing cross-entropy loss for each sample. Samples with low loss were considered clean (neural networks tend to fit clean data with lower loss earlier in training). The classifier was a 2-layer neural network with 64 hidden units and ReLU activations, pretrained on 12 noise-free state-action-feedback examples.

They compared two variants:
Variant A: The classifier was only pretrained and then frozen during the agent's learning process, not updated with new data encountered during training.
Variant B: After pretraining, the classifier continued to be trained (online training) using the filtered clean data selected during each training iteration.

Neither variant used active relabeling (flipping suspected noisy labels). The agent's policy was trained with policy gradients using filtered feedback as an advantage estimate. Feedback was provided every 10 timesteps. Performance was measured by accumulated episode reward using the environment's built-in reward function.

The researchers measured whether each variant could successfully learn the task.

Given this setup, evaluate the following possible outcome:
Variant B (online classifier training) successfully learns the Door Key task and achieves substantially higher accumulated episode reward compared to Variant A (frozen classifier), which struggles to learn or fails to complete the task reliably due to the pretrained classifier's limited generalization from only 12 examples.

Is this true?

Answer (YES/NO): YES